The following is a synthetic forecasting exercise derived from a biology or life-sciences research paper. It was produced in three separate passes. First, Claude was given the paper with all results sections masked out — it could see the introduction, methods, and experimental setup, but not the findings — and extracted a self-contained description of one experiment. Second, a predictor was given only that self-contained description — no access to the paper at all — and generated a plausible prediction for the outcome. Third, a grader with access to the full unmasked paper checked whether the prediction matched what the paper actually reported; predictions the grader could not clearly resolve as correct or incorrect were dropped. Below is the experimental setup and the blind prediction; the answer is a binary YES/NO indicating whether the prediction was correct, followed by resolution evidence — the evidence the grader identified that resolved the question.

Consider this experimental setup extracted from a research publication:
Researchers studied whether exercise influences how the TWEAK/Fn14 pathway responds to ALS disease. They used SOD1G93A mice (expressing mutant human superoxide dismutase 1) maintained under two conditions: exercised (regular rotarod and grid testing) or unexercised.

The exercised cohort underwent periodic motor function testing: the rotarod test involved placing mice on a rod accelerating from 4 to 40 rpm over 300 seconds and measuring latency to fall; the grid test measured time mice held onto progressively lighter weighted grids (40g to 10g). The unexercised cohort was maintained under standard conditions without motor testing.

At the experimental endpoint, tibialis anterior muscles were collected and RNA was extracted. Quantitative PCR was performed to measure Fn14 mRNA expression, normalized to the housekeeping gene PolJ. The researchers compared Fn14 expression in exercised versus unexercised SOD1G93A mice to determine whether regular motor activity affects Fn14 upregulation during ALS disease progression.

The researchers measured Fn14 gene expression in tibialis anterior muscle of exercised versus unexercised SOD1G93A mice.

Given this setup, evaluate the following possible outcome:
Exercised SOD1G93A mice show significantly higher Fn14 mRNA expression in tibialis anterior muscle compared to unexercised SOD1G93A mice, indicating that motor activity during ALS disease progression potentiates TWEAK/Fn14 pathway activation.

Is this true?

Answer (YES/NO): NO